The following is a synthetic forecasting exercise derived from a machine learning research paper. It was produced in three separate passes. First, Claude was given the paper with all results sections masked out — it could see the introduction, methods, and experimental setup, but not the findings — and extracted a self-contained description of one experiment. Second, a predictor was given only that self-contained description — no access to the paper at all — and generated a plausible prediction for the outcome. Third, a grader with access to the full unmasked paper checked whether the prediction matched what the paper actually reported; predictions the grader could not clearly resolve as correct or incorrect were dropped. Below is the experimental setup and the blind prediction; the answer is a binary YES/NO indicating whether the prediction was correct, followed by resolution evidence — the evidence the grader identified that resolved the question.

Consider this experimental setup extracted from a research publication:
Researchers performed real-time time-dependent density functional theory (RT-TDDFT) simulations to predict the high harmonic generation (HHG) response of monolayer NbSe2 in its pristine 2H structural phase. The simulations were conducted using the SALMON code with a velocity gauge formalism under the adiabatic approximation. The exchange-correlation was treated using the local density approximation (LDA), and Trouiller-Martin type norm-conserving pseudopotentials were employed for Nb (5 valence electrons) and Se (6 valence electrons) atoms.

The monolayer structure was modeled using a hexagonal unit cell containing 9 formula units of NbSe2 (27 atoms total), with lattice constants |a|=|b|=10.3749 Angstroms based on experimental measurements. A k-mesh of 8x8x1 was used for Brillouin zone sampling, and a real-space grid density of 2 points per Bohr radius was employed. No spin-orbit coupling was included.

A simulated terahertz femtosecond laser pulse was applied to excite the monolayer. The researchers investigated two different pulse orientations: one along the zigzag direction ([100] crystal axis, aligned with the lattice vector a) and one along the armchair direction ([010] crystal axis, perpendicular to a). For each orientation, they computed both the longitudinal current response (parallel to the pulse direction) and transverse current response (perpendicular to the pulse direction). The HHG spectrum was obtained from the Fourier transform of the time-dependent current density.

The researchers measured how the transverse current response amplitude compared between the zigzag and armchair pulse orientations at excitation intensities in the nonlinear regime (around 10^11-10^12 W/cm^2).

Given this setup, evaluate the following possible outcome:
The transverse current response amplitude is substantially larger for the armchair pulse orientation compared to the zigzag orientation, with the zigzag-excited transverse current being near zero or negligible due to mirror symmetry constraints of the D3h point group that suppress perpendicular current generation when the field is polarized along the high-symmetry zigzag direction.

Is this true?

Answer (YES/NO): NO